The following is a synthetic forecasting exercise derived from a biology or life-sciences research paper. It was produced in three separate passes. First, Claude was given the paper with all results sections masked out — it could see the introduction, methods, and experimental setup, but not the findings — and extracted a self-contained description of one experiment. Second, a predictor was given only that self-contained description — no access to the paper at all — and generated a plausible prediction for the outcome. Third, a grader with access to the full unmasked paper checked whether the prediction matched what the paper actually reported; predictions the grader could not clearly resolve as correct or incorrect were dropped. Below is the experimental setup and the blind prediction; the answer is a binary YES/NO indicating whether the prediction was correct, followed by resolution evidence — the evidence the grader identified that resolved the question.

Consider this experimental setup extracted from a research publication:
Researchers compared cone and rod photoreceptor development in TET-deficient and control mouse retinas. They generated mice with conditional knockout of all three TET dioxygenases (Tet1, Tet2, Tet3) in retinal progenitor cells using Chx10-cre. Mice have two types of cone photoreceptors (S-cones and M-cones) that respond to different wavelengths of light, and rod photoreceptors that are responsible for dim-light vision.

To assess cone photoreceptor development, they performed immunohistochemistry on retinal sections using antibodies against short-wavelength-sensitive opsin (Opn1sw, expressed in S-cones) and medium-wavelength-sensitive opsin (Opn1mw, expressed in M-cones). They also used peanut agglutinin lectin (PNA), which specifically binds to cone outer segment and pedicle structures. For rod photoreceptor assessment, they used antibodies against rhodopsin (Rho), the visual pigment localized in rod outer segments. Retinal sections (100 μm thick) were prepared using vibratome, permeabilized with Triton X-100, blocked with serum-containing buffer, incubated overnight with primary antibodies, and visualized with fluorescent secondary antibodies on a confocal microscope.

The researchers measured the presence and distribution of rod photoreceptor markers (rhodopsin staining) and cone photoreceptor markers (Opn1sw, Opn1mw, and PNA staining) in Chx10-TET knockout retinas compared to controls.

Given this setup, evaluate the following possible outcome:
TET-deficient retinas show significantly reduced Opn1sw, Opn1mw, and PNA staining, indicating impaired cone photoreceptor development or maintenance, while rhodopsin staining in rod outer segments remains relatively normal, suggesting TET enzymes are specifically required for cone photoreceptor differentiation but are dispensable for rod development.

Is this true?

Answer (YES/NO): NO